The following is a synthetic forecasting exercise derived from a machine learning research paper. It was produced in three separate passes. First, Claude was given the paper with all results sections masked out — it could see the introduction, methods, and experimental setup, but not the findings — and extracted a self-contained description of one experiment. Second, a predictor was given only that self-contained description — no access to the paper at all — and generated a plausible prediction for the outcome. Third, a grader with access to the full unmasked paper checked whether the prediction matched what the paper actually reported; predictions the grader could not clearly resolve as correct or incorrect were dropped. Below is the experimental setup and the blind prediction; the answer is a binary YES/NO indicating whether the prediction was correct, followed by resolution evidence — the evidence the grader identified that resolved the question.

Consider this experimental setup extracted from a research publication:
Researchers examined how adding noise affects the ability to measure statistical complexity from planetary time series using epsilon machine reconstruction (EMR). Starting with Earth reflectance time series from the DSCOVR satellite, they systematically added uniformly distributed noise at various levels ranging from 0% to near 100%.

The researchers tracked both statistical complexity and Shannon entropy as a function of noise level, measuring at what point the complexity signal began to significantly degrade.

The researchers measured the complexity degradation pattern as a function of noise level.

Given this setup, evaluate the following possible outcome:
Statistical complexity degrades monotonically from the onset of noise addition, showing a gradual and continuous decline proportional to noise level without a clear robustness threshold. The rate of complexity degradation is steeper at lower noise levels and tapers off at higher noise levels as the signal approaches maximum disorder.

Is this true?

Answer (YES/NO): NO